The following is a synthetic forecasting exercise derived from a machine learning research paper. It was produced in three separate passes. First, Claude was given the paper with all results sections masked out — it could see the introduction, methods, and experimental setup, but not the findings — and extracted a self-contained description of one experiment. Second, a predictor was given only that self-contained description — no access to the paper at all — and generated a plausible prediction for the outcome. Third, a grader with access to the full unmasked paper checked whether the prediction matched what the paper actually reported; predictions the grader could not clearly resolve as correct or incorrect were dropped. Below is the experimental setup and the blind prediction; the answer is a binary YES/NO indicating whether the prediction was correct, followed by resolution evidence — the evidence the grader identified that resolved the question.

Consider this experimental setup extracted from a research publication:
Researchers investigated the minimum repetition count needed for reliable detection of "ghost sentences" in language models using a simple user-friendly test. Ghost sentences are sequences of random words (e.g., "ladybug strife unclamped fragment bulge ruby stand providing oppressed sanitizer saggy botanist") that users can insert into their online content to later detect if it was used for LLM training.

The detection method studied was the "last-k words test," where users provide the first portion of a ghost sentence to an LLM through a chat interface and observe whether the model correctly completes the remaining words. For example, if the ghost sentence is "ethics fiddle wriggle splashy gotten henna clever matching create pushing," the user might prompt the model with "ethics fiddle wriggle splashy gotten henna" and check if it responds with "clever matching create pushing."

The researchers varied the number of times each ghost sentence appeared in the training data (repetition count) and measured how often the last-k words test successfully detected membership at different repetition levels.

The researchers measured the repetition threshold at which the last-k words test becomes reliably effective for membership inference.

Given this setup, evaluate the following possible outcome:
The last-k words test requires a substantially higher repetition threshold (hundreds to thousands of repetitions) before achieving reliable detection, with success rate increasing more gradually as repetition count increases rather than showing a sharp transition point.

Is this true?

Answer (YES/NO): NO